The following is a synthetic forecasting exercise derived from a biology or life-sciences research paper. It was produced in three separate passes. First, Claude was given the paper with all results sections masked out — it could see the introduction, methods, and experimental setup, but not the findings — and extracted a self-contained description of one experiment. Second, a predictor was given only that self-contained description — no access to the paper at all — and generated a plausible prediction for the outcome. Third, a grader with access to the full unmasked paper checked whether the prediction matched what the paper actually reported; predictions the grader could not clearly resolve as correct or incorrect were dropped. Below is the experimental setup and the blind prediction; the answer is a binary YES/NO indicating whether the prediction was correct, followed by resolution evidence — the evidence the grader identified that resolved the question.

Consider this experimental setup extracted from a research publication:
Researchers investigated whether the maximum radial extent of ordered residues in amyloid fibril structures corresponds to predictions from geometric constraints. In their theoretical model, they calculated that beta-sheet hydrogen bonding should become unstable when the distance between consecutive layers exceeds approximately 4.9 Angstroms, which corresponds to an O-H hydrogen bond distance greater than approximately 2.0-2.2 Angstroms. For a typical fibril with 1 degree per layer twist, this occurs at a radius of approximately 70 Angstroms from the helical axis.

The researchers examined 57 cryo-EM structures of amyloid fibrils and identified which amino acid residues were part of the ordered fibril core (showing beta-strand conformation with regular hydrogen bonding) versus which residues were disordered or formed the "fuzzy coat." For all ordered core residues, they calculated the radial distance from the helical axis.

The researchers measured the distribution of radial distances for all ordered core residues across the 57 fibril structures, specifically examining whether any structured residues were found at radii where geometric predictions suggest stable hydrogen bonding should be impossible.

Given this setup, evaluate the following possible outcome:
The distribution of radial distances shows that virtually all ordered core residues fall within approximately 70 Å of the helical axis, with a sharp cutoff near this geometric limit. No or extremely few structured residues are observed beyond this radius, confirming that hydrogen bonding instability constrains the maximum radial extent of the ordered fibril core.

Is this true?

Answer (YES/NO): NO